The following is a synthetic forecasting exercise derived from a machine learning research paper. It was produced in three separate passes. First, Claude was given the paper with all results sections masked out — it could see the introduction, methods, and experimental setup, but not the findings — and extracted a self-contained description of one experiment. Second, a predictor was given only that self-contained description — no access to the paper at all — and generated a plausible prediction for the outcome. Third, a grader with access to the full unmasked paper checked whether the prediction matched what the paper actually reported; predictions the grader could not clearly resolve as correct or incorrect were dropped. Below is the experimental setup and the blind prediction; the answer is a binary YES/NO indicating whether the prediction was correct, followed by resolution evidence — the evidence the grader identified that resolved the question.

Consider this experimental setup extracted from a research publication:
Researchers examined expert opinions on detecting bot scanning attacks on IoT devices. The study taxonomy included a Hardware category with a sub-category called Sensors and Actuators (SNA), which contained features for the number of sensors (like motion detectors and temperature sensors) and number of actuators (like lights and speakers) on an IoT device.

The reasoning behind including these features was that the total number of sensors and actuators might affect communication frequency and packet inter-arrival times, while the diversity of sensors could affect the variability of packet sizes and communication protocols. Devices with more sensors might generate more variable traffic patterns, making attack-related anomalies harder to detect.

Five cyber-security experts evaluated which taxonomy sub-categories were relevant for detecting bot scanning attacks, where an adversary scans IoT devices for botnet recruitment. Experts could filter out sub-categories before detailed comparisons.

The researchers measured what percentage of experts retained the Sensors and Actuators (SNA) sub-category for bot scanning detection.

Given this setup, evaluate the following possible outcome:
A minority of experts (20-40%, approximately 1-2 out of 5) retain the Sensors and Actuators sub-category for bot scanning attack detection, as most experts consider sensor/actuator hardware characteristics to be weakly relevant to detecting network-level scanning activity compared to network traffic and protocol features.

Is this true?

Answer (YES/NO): NO